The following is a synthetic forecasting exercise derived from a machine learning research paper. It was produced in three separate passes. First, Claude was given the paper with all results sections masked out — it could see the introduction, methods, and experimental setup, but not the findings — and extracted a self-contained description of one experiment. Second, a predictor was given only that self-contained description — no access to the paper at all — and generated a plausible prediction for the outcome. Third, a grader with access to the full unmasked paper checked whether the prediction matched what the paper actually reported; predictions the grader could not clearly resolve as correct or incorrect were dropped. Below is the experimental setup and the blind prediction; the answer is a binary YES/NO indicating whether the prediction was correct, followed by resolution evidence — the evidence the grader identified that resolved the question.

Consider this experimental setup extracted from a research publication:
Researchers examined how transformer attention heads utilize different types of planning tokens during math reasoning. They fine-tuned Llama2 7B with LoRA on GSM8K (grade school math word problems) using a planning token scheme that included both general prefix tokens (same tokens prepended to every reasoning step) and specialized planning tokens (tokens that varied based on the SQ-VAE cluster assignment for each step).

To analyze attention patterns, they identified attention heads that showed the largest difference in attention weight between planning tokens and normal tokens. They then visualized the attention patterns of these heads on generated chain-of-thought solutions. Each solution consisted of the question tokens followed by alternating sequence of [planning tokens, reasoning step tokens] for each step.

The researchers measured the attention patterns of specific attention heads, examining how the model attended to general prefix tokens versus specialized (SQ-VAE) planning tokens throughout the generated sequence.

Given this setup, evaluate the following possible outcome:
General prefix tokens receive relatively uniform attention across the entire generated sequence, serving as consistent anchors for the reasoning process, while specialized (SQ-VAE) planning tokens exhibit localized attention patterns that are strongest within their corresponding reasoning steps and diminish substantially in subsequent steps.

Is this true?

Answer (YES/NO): NO